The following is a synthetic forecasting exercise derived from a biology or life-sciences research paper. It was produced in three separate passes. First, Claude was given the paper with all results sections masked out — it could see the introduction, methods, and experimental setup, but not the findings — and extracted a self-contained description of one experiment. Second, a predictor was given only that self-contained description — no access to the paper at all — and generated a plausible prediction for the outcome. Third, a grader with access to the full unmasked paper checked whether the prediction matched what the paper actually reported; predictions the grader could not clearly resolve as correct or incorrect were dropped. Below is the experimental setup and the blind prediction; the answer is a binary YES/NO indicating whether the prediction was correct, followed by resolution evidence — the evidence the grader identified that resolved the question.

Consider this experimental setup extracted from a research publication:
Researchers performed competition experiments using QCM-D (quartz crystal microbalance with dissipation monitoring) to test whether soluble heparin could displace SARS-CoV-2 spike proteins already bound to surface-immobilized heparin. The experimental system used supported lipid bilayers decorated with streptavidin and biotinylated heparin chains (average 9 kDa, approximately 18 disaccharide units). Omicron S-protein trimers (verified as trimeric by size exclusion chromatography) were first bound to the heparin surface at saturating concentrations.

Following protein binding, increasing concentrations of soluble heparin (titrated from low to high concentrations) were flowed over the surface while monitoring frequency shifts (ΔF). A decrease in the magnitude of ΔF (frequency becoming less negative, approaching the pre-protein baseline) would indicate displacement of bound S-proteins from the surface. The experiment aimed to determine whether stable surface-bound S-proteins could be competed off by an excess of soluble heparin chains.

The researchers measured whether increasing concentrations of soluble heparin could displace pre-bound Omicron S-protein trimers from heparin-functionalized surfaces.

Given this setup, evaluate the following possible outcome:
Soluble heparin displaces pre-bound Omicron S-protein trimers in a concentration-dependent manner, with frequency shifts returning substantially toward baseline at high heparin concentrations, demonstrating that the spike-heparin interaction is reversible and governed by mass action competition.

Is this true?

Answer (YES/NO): NO